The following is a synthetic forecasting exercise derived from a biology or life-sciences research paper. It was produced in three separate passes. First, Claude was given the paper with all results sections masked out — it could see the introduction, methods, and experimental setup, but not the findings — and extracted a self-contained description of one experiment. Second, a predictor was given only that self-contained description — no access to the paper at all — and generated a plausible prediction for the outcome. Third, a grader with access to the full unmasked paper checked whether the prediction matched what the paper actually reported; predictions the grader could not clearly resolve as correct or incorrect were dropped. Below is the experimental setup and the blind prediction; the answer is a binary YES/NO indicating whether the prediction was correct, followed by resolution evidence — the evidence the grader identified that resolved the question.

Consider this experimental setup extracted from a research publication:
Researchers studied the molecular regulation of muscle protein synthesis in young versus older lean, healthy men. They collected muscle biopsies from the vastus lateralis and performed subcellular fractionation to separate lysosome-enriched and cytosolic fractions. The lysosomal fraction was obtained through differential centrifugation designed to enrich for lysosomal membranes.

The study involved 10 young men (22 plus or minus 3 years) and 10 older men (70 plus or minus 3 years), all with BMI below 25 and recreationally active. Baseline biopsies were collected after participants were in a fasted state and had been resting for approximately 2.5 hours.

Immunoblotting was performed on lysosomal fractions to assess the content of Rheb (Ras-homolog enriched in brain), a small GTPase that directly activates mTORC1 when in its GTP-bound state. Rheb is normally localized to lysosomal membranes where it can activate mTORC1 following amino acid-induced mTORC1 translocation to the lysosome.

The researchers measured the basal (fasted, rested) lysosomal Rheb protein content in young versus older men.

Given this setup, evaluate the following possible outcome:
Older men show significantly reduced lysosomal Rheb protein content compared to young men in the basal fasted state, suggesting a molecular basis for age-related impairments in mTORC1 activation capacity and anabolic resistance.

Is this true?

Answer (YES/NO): NO